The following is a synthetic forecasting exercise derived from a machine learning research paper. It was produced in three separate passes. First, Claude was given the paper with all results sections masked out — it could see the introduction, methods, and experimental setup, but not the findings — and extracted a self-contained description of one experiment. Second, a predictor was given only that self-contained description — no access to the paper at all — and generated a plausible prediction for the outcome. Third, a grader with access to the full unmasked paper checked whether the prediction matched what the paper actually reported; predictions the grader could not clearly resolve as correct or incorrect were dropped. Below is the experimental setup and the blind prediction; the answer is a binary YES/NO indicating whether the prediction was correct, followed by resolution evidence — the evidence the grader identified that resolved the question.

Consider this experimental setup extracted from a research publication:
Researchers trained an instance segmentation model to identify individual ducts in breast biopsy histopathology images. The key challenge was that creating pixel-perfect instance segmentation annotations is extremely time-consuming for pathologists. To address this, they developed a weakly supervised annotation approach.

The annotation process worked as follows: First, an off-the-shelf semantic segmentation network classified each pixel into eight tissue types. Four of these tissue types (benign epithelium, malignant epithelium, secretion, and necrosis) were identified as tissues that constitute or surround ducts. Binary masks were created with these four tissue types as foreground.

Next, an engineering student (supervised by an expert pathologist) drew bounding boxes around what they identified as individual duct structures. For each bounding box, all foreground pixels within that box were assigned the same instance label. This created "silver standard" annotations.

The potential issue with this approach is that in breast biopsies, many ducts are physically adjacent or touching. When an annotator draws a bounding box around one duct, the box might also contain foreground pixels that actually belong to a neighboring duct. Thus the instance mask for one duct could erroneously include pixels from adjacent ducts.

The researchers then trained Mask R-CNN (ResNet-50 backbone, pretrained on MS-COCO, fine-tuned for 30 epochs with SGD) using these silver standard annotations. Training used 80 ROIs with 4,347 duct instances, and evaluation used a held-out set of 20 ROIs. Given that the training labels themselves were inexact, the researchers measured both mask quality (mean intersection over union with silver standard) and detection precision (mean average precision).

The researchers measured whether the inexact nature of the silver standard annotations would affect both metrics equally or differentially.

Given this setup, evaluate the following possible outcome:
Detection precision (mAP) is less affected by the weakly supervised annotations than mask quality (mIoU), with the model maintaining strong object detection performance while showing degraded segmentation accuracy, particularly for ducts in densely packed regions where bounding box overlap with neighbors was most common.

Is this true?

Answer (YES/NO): NO